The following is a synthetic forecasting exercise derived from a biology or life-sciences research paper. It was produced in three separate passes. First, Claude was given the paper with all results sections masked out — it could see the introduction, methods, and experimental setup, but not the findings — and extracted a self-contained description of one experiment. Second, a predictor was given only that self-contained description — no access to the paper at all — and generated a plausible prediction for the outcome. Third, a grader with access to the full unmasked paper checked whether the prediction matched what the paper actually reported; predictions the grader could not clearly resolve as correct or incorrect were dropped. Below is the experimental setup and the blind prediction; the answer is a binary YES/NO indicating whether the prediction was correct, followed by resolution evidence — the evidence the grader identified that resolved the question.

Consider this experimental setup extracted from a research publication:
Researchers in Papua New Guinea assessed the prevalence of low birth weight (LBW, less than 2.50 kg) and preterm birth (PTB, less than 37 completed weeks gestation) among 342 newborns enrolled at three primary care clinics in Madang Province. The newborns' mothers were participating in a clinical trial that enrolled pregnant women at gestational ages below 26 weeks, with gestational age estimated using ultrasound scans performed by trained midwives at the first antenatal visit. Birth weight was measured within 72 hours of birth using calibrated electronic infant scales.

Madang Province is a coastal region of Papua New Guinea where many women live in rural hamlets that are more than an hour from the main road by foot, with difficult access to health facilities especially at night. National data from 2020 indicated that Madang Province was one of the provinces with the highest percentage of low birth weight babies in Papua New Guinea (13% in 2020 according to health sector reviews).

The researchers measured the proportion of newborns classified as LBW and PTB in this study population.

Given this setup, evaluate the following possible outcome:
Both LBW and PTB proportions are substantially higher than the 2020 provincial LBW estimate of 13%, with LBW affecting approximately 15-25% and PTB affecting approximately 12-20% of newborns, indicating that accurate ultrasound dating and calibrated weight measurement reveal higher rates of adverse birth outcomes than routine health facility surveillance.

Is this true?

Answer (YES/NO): NO